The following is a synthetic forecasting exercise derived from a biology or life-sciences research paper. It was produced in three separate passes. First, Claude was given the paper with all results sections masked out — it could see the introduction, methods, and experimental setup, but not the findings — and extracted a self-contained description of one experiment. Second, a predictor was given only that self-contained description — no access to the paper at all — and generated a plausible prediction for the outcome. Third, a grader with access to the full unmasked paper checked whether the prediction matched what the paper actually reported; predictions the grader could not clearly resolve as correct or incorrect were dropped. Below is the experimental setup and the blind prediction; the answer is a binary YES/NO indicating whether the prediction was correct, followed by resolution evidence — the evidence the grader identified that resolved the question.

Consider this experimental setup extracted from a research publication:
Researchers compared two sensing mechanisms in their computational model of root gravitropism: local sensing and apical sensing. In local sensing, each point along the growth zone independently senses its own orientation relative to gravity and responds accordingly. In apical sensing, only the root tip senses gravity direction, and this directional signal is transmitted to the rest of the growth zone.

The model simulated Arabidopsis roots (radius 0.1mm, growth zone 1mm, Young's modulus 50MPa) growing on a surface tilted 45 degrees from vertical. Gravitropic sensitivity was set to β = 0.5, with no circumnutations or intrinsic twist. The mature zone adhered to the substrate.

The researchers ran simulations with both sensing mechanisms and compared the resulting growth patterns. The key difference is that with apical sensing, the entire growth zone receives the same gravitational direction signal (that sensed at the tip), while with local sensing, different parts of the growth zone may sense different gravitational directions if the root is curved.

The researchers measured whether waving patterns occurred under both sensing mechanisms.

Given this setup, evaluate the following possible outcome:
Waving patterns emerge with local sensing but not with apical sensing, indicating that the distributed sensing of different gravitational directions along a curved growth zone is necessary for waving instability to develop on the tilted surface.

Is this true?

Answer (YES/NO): NO